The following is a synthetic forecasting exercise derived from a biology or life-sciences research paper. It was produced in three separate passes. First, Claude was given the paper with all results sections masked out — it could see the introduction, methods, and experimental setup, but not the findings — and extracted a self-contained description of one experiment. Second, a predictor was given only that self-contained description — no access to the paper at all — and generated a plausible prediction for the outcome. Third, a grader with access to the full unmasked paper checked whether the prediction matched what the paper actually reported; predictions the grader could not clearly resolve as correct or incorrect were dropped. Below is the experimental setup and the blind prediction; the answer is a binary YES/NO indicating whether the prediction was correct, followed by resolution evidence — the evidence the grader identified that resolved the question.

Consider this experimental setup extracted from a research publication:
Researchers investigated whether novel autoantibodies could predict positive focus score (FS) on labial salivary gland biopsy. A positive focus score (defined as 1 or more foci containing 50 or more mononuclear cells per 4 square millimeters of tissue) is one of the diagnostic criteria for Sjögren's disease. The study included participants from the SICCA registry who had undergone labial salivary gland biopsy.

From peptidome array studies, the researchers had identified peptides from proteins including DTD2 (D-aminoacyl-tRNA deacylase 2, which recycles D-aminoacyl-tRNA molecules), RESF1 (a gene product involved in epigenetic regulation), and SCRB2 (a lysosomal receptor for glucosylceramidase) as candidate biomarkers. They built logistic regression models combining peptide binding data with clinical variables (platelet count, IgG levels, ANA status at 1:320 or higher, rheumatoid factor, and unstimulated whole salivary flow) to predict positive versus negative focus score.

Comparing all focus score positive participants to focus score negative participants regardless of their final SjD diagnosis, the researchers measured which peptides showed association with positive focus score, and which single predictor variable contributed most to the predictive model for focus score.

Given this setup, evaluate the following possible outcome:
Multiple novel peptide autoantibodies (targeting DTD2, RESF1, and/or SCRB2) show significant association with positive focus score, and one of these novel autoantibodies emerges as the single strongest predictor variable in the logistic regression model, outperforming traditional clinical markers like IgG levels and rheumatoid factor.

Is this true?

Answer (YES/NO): YES